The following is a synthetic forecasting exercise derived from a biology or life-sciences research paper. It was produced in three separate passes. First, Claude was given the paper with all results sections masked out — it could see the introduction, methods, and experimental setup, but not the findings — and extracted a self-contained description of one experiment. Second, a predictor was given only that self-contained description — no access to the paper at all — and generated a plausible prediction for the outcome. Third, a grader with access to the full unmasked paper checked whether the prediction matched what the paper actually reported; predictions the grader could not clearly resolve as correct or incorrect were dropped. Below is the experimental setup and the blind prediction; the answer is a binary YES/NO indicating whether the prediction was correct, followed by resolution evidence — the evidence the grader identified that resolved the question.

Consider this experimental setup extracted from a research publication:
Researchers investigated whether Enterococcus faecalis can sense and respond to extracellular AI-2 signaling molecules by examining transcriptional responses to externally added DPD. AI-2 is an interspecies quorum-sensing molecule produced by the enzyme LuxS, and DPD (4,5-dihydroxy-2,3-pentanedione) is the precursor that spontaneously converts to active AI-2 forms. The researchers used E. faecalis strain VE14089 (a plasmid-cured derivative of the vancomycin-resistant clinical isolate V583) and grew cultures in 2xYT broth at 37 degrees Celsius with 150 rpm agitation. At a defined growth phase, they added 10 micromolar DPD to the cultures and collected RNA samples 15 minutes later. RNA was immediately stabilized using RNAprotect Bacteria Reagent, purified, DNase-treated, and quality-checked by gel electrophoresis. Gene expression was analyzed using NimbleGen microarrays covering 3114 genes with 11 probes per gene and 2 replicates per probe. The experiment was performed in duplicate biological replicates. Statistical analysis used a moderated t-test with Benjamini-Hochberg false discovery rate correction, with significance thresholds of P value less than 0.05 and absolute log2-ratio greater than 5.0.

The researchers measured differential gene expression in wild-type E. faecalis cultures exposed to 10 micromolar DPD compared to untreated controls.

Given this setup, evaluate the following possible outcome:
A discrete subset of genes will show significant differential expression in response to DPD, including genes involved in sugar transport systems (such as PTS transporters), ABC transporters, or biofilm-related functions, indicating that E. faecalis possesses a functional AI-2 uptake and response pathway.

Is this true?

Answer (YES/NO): NO